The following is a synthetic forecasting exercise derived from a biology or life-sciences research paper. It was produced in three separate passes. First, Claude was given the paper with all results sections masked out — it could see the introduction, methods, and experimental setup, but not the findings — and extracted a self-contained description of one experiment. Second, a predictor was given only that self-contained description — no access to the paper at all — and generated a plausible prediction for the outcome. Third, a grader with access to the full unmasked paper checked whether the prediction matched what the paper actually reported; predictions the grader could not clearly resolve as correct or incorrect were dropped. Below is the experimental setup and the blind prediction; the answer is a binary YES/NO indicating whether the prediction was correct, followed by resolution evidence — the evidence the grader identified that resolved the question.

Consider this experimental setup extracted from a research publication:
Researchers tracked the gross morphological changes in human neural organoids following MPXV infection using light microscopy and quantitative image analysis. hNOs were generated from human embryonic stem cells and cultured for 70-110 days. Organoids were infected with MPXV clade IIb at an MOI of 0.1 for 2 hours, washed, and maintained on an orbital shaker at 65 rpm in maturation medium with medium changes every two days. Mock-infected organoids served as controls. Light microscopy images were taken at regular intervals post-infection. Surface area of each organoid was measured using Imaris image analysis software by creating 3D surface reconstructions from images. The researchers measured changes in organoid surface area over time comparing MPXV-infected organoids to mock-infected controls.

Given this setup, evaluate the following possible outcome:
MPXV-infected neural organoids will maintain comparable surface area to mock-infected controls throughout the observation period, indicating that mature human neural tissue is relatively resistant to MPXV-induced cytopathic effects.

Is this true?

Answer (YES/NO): NO